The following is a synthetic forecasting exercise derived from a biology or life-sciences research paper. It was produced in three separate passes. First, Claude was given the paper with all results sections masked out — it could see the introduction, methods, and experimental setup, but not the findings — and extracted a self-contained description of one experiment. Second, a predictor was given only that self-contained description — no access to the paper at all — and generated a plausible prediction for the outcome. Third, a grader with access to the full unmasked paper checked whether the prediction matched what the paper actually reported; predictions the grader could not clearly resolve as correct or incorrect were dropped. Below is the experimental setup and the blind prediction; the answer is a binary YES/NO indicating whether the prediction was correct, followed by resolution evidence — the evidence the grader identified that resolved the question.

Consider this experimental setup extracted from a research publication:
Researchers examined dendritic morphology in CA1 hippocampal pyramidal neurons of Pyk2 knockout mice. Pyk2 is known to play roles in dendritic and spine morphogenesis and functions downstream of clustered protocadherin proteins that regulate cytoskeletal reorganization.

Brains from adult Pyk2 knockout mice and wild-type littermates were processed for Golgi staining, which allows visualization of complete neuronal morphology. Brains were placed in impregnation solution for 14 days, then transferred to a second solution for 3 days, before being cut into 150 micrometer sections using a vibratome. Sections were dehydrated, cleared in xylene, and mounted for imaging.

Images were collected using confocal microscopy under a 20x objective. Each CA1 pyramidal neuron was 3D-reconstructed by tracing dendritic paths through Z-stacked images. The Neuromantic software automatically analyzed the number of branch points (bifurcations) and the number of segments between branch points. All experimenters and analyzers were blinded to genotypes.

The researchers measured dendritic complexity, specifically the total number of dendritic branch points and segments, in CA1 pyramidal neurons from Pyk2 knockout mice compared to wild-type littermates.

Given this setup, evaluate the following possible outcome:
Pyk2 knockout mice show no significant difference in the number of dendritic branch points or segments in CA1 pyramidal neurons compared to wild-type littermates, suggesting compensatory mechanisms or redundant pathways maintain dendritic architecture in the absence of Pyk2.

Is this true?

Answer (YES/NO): NO